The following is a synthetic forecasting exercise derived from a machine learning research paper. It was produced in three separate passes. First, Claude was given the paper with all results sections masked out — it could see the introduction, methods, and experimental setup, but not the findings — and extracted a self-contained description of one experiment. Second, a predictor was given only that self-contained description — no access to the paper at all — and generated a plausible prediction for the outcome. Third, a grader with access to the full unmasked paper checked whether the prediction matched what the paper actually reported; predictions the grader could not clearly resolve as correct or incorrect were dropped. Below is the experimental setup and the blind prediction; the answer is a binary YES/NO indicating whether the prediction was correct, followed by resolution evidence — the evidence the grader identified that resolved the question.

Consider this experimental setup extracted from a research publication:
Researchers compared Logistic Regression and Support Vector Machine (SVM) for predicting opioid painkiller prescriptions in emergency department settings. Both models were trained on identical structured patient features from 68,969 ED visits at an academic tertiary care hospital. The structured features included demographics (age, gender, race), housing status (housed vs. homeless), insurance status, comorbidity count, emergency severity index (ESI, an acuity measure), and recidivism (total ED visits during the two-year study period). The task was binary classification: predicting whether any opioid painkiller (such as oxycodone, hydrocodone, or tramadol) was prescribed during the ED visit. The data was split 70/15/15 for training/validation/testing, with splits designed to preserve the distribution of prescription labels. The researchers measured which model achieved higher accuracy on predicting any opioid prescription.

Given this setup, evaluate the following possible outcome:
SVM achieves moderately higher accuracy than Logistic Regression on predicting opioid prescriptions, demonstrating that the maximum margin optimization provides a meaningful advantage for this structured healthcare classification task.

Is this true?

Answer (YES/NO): NO